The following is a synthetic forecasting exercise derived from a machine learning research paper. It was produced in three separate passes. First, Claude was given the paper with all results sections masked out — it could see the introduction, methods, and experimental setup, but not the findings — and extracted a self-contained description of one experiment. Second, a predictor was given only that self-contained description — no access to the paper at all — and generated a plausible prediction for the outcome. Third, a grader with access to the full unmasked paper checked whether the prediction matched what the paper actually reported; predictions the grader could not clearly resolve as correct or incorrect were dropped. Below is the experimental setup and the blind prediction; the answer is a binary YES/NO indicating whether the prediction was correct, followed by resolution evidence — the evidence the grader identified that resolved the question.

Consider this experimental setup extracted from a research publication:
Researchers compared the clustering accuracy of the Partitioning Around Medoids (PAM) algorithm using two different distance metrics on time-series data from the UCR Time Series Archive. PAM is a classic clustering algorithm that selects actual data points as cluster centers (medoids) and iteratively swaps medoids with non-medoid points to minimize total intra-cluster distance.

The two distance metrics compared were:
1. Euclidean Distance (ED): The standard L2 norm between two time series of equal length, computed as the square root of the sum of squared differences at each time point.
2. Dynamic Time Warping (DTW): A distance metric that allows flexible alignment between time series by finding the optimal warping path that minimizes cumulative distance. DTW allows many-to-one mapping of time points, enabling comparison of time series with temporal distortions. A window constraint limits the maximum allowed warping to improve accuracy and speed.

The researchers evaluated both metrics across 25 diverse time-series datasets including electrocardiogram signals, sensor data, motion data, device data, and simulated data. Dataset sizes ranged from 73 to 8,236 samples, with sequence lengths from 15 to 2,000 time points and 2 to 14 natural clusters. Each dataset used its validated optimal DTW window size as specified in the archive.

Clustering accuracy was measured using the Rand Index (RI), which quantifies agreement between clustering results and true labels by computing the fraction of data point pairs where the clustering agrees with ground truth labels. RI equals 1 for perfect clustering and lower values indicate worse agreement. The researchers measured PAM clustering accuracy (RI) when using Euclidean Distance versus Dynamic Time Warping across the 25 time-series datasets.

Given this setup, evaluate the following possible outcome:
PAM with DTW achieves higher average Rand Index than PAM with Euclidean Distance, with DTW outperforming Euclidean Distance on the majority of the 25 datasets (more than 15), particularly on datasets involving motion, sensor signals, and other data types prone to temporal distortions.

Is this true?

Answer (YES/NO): YES